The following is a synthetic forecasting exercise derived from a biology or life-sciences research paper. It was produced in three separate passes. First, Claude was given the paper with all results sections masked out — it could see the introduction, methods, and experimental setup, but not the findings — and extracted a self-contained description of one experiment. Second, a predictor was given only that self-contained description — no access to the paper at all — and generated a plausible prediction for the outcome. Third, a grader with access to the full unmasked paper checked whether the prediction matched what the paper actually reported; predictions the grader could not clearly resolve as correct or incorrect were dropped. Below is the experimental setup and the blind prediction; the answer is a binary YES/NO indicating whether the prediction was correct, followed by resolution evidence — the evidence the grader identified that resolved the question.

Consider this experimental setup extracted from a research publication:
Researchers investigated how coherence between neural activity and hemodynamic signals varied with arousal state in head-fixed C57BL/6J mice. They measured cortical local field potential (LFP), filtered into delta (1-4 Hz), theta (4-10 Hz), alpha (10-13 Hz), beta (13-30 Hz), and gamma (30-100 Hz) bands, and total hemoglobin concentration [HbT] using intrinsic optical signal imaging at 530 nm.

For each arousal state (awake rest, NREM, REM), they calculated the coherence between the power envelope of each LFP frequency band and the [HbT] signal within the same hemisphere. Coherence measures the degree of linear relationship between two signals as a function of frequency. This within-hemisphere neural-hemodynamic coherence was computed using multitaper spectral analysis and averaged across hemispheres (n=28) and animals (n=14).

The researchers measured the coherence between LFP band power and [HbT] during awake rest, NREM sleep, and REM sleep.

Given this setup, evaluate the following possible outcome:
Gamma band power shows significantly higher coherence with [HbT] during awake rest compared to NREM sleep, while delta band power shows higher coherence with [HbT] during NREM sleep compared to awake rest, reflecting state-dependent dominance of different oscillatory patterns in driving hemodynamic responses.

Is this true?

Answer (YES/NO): NO